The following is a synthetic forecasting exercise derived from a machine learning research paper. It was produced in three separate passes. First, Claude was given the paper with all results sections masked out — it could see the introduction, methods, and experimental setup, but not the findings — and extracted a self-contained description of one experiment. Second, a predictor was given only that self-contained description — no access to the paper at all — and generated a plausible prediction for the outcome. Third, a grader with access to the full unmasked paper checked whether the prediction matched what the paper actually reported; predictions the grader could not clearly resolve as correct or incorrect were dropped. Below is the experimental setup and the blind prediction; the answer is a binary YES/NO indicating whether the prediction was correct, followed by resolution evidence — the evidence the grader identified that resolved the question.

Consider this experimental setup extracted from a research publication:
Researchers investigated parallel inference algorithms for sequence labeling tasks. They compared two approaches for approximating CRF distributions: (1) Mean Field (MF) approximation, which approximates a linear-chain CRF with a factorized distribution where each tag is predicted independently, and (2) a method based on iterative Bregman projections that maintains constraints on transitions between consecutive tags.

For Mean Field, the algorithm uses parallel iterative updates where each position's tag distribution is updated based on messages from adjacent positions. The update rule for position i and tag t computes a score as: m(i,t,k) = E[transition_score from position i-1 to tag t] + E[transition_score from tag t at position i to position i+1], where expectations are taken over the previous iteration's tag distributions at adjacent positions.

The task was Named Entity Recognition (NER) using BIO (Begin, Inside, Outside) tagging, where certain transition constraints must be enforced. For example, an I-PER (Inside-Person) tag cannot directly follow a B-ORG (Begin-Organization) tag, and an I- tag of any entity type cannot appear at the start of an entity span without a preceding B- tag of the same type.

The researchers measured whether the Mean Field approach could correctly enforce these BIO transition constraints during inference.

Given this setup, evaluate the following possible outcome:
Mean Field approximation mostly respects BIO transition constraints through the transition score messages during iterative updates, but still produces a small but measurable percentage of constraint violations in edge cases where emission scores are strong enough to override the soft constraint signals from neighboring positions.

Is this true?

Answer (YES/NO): NO